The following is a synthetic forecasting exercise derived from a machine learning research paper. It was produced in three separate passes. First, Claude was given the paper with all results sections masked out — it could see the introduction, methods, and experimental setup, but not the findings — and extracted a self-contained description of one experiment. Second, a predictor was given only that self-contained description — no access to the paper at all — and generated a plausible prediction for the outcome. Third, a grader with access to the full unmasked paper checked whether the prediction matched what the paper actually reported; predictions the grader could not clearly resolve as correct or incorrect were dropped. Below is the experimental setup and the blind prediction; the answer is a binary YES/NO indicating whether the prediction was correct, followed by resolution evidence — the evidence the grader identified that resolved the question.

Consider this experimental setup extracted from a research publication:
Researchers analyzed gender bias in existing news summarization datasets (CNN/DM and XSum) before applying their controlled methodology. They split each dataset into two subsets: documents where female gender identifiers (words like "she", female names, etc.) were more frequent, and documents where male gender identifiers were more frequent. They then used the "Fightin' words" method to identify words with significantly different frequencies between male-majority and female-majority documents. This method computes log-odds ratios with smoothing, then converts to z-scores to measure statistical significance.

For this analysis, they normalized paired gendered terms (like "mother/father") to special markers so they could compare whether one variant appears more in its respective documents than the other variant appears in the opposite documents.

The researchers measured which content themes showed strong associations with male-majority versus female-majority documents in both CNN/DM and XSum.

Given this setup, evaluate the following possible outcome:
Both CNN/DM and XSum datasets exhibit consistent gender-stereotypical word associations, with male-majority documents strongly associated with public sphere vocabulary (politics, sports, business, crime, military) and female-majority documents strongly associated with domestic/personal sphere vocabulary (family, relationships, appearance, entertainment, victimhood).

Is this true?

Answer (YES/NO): NO